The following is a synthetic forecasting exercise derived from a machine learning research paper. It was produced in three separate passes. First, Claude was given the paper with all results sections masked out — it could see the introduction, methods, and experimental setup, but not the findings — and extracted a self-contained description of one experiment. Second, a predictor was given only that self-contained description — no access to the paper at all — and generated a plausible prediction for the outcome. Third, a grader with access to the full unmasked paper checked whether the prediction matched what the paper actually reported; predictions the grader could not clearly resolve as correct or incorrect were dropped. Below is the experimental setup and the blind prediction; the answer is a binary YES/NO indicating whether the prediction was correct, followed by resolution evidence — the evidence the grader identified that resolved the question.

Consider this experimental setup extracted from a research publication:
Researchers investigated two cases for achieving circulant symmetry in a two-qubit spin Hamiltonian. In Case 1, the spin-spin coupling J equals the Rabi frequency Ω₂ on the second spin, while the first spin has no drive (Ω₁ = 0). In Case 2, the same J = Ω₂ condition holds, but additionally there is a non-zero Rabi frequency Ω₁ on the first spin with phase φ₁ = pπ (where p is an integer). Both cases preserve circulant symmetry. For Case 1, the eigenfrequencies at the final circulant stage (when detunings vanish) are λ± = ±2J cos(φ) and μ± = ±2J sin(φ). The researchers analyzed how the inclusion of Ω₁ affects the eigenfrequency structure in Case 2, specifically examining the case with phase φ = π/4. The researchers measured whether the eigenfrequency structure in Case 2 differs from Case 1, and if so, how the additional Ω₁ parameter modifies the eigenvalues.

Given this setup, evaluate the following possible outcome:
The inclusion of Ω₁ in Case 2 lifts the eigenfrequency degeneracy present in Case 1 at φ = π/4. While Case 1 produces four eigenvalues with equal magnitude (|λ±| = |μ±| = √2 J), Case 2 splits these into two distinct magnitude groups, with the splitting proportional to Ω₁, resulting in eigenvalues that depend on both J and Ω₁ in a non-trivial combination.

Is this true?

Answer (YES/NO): YES